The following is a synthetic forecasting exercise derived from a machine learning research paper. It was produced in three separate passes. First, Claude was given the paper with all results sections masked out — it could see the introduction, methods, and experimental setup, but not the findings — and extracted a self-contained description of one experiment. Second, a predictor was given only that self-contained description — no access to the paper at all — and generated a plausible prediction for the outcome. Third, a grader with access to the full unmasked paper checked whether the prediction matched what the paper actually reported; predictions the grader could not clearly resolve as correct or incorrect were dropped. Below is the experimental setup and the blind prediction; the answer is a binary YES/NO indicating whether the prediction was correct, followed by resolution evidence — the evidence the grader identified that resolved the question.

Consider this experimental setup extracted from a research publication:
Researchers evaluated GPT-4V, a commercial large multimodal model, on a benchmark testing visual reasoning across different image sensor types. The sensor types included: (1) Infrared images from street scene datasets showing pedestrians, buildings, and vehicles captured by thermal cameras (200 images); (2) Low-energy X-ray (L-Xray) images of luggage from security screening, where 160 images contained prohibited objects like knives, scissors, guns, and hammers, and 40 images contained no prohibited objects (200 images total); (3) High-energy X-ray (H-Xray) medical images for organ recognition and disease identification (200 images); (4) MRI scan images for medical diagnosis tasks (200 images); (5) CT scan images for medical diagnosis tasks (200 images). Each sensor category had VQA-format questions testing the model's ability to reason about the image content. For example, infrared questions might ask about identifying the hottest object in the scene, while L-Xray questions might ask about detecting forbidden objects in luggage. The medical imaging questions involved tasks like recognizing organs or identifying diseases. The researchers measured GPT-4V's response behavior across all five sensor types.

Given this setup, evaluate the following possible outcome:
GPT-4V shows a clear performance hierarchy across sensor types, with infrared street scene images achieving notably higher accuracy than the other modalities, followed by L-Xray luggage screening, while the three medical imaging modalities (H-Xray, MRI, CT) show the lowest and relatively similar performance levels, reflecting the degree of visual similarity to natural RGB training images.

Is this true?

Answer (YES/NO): NO